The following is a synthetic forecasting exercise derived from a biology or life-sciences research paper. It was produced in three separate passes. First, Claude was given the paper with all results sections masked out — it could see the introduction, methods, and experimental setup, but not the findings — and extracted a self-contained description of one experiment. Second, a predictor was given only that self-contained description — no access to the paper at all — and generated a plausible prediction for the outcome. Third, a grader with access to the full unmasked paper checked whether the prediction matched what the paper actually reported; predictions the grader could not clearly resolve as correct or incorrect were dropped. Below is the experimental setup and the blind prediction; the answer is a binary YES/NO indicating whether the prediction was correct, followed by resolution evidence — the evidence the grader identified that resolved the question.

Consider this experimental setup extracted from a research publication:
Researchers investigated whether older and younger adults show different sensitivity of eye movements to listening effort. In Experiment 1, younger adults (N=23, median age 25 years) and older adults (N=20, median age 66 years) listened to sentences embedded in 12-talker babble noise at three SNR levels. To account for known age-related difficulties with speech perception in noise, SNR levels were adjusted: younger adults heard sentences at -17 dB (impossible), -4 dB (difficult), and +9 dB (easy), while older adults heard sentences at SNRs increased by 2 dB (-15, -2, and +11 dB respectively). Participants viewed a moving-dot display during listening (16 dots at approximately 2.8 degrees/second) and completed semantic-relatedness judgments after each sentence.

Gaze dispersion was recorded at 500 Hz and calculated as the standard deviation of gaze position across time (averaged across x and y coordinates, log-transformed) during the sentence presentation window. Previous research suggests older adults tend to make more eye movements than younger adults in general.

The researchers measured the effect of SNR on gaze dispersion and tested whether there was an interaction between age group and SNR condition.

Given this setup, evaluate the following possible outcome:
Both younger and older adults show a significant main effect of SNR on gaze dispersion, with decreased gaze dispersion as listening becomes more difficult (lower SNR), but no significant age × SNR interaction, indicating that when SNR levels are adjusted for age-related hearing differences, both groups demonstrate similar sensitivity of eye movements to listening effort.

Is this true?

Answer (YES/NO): YES